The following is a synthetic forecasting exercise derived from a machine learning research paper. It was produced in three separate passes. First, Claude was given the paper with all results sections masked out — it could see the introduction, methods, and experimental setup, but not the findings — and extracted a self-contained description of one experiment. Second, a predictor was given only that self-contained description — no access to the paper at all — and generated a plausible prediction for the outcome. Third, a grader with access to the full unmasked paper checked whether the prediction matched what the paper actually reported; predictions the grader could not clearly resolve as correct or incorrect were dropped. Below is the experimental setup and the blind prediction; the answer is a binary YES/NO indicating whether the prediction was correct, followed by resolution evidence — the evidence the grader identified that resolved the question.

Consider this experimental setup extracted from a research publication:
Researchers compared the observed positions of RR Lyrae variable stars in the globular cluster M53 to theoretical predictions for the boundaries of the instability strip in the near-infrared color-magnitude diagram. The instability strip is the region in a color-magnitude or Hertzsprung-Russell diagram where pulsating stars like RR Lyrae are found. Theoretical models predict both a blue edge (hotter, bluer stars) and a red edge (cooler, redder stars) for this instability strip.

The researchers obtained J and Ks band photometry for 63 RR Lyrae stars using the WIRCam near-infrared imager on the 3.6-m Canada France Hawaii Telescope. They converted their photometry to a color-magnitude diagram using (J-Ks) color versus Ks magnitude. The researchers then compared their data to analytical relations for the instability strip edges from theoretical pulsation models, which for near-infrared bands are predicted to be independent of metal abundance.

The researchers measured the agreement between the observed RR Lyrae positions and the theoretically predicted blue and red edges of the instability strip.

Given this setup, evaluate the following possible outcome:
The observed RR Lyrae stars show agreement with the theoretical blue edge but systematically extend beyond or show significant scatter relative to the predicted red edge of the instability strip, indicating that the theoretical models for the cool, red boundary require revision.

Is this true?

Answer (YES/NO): NO